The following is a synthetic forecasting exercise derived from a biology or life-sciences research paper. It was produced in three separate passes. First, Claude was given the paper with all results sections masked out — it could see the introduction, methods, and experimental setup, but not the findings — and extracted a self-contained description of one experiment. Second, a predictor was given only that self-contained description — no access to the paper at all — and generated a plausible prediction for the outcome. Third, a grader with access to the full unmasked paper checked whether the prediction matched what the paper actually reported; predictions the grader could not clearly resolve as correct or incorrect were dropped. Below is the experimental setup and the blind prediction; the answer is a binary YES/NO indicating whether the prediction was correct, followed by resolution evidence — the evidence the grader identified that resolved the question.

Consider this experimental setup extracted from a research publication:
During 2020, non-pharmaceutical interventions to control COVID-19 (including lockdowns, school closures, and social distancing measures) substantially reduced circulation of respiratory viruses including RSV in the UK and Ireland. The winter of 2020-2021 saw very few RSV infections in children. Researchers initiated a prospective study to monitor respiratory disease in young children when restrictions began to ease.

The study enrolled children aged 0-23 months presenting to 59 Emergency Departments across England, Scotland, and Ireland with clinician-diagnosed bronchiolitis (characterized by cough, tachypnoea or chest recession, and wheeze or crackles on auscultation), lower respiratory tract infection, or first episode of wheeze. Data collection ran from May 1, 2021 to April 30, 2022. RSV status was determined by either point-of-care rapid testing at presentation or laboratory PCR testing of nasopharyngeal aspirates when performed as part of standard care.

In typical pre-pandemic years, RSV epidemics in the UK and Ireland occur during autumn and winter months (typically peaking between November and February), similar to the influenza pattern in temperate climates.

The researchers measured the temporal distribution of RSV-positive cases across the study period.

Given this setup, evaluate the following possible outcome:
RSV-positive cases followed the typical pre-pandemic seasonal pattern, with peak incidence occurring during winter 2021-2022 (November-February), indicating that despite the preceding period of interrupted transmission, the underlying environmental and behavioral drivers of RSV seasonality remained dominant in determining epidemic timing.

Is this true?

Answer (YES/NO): NO